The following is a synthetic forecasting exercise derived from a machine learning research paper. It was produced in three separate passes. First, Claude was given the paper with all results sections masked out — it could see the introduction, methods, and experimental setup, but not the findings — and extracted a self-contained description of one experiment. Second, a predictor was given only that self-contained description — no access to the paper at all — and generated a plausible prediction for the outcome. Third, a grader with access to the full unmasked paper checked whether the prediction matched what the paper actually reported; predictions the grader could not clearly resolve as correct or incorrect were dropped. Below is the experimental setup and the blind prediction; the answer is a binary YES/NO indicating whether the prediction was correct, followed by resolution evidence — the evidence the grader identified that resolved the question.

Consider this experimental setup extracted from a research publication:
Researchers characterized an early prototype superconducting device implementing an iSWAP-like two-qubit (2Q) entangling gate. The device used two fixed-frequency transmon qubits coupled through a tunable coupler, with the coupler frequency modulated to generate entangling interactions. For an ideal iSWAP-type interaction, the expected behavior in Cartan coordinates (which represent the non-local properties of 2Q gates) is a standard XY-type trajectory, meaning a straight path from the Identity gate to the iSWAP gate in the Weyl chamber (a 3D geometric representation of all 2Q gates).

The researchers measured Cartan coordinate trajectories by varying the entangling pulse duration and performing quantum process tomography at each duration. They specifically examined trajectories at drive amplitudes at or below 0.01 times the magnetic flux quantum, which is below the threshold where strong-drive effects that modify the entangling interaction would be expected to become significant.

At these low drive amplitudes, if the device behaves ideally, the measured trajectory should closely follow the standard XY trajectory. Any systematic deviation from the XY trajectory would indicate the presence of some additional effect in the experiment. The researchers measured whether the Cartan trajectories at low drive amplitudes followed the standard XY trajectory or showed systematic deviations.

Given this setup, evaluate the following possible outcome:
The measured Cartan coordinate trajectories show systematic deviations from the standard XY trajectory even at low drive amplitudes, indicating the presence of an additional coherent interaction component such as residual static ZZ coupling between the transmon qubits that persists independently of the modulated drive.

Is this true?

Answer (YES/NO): YES